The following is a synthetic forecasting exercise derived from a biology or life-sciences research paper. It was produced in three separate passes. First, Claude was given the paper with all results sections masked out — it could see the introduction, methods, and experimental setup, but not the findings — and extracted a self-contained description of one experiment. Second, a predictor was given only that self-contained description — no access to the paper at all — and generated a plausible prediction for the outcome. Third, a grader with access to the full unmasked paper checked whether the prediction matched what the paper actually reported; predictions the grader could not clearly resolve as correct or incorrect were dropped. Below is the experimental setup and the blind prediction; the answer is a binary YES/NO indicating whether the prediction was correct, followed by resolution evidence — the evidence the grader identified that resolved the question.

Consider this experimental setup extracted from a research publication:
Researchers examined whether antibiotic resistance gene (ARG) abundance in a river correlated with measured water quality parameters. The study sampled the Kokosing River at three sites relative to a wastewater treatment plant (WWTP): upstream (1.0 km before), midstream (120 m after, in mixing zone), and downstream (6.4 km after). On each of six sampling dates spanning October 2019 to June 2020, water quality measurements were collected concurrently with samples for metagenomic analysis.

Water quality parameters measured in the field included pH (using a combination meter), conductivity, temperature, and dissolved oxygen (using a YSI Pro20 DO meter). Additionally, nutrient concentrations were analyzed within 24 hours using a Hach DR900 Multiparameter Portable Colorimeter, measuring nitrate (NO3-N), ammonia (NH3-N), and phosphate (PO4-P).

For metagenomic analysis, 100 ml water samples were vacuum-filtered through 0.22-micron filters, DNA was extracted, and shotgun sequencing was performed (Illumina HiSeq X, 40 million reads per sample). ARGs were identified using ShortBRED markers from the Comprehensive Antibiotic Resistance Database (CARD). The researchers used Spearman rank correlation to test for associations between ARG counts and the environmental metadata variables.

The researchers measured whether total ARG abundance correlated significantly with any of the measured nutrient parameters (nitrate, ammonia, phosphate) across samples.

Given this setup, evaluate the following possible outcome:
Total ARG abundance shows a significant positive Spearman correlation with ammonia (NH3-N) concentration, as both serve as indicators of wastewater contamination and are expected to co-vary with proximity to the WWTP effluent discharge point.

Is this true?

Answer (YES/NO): NO